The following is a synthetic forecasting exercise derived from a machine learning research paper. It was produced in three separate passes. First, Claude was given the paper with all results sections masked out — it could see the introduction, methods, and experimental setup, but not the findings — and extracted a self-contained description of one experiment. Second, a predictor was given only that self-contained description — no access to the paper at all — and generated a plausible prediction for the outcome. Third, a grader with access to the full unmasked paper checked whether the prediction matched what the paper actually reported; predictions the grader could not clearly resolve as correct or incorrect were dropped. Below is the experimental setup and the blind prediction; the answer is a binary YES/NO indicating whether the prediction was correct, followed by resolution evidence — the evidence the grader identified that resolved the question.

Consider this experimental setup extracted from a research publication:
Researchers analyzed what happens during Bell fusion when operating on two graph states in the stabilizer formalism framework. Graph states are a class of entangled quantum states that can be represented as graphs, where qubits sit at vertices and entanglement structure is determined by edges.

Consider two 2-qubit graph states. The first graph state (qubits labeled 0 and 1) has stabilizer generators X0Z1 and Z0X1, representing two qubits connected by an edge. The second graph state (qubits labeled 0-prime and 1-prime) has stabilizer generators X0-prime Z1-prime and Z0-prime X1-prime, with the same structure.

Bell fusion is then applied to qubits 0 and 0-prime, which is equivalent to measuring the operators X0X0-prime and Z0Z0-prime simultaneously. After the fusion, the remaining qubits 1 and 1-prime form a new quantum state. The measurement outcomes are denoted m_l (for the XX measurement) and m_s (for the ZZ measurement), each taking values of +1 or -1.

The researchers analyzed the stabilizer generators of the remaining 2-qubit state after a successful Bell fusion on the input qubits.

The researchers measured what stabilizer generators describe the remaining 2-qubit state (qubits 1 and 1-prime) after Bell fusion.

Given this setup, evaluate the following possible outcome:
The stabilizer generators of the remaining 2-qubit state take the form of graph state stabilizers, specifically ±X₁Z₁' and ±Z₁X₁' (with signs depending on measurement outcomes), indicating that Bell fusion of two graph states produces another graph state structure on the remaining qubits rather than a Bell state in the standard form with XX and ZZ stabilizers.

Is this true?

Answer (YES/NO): NO